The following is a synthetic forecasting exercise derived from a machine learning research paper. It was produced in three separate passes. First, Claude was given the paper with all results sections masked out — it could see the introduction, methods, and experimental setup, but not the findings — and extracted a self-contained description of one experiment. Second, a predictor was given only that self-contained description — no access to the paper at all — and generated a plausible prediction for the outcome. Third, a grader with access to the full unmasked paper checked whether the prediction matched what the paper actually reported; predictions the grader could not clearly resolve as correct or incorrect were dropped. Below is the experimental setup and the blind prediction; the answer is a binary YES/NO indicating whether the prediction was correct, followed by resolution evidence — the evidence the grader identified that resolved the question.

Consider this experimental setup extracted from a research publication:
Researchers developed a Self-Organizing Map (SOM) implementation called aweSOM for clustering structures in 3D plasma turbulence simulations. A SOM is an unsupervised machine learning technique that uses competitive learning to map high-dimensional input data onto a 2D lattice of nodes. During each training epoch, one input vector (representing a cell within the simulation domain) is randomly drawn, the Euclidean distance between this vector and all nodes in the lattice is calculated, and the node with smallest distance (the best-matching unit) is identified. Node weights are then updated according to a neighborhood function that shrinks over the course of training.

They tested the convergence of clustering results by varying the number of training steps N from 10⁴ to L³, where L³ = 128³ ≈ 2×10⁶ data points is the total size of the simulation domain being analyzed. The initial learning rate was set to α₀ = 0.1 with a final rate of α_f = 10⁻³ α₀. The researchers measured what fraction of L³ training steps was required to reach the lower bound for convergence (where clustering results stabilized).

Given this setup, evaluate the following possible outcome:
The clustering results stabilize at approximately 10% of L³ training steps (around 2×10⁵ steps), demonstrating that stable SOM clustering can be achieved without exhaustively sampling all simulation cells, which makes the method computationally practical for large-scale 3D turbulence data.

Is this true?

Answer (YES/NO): YES